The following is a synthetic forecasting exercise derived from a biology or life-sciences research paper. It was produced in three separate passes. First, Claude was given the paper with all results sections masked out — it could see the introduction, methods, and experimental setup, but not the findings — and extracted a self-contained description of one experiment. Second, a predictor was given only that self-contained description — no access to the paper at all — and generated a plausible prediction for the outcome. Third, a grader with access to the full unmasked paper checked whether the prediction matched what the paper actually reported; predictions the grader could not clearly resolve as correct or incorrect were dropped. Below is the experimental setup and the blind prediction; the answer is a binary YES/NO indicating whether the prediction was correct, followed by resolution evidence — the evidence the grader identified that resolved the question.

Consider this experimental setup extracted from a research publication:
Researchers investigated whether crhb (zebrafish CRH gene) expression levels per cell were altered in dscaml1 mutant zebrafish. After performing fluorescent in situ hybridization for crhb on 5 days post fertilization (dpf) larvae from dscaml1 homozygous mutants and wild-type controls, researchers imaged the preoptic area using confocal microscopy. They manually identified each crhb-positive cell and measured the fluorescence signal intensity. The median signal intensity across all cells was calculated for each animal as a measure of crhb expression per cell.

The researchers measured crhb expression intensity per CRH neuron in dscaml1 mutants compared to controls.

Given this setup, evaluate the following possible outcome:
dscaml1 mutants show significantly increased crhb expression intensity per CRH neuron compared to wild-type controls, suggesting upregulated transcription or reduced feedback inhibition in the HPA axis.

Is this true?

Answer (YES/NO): YES